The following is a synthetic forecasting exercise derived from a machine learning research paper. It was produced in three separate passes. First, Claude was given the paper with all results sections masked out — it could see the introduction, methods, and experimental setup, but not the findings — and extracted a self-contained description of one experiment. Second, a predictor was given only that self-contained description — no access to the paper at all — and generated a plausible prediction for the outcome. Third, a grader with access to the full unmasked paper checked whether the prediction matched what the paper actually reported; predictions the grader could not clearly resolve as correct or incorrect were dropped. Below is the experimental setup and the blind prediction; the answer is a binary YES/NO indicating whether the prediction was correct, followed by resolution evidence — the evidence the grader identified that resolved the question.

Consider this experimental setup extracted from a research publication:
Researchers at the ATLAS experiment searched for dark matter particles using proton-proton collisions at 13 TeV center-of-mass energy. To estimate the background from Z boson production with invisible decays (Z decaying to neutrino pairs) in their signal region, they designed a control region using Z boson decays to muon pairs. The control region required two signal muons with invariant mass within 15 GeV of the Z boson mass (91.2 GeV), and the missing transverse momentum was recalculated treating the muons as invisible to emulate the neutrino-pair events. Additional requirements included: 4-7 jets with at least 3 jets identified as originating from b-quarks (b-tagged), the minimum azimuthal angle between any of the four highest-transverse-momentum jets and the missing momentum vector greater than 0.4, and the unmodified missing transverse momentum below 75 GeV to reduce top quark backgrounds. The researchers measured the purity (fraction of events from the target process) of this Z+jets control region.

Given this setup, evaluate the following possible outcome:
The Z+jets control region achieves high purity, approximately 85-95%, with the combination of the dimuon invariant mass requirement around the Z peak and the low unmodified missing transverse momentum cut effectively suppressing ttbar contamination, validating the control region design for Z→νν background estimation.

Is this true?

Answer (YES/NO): NO